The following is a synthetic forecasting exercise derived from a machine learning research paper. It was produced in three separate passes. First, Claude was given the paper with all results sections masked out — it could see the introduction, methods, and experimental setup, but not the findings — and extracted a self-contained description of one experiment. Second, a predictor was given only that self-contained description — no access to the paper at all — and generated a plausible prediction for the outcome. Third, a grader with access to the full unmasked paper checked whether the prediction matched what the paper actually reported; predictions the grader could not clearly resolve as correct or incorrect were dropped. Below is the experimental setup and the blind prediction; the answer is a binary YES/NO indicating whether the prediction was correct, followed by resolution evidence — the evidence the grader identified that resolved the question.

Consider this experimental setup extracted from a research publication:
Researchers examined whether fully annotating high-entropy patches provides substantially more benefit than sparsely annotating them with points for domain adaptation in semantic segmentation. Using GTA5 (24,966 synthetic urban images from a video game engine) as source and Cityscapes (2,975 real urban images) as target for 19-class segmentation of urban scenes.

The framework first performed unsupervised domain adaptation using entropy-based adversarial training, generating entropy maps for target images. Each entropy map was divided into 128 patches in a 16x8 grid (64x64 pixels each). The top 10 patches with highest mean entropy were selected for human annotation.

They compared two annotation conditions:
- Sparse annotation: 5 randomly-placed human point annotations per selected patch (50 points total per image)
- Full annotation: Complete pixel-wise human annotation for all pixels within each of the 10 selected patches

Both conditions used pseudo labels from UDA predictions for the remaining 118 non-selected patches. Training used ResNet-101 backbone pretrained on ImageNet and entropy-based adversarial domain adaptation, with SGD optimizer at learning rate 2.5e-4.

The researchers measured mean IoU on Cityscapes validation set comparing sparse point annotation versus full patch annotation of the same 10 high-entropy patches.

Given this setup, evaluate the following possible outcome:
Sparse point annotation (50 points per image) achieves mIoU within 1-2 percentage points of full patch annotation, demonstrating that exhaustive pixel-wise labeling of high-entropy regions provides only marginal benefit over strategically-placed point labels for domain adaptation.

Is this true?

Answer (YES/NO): NO